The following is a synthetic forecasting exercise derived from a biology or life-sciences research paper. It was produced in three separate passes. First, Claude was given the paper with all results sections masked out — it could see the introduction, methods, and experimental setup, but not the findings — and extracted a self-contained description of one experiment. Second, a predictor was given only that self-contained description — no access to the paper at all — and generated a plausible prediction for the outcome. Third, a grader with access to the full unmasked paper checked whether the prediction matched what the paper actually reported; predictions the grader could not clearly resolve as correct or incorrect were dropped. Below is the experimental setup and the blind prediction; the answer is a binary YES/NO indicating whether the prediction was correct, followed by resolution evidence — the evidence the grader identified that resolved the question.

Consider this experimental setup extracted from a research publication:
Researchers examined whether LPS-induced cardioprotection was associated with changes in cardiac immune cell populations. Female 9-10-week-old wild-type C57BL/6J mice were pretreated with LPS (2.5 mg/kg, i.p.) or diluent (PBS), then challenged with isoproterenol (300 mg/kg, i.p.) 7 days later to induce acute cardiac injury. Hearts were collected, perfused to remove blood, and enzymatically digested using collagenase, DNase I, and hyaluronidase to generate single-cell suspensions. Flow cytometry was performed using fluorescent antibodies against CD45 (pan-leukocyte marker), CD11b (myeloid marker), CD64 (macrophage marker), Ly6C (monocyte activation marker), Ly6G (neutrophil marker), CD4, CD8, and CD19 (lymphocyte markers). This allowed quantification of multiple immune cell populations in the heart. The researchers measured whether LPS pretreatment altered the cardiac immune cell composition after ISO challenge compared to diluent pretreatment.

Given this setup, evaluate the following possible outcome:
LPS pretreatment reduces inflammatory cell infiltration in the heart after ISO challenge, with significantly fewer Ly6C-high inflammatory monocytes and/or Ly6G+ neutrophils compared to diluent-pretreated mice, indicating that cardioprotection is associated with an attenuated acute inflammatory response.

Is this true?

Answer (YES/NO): YES